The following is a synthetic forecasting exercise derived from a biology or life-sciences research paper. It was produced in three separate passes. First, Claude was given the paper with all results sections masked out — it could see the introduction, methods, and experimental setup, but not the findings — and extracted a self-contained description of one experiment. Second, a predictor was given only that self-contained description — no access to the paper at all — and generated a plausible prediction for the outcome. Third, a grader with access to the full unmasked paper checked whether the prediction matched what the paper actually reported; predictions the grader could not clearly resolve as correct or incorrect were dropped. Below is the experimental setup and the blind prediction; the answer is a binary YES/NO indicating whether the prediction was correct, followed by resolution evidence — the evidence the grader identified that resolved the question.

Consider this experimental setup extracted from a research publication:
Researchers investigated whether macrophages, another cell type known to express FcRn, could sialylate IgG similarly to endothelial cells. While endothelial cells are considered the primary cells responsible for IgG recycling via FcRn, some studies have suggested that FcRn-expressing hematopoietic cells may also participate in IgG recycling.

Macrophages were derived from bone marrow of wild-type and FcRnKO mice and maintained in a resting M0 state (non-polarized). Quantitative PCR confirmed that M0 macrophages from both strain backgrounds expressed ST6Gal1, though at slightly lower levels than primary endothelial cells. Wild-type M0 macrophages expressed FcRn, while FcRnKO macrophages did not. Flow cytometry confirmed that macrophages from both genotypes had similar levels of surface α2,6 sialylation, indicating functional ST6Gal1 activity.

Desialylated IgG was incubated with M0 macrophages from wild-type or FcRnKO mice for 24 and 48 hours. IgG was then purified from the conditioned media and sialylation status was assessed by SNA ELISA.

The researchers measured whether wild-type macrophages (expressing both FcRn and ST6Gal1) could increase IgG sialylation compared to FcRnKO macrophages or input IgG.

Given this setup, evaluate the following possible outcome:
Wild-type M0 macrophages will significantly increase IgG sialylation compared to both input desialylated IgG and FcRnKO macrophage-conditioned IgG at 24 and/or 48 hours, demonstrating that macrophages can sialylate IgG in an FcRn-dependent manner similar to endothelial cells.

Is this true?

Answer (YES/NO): NO